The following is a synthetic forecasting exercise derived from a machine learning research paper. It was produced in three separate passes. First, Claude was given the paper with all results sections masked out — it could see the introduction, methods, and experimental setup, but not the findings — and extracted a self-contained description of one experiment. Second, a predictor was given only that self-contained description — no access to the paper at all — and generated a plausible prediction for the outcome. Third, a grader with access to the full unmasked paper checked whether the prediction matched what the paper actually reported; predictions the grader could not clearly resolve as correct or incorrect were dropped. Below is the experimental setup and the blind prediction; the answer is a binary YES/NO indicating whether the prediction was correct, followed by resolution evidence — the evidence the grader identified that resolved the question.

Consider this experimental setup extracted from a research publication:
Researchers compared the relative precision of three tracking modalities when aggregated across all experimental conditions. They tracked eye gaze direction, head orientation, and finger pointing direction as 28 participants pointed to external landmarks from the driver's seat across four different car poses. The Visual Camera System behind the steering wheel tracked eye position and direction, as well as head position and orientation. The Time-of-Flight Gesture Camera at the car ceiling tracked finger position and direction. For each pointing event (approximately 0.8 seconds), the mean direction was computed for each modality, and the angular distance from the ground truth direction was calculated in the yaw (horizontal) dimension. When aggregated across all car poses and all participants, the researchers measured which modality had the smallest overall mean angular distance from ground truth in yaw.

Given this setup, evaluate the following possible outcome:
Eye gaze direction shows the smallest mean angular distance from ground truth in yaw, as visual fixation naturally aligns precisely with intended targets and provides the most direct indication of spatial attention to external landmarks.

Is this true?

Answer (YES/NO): YES